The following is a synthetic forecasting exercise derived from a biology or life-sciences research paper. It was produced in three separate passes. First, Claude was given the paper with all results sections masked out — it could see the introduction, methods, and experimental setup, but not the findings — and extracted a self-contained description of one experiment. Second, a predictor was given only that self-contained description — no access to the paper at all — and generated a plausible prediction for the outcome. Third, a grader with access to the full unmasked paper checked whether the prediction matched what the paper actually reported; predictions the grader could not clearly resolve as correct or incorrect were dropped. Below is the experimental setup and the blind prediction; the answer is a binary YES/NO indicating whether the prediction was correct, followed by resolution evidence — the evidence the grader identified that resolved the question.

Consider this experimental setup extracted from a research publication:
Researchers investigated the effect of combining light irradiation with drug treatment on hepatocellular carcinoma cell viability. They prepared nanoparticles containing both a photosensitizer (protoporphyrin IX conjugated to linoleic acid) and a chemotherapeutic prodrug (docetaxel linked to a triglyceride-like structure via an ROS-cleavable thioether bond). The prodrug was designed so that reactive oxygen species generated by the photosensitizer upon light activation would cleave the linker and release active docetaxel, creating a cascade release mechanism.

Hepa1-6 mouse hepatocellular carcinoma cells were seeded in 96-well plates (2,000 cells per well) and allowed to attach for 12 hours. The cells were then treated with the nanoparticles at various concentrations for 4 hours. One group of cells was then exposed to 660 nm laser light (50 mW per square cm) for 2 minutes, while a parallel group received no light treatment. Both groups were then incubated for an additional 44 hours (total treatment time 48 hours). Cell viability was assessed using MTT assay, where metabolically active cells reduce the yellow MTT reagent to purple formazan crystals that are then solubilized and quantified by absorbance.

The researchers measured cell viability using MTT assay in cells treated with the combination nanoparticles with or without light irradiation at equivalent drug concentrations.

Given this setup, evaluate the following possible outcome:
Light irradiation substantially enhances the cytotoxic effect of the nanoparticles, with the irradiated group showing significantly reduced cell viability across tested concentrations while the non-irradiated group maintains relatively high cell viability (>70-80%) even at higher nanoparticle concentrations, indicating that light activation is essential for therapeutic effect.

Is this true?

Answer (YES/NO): NO